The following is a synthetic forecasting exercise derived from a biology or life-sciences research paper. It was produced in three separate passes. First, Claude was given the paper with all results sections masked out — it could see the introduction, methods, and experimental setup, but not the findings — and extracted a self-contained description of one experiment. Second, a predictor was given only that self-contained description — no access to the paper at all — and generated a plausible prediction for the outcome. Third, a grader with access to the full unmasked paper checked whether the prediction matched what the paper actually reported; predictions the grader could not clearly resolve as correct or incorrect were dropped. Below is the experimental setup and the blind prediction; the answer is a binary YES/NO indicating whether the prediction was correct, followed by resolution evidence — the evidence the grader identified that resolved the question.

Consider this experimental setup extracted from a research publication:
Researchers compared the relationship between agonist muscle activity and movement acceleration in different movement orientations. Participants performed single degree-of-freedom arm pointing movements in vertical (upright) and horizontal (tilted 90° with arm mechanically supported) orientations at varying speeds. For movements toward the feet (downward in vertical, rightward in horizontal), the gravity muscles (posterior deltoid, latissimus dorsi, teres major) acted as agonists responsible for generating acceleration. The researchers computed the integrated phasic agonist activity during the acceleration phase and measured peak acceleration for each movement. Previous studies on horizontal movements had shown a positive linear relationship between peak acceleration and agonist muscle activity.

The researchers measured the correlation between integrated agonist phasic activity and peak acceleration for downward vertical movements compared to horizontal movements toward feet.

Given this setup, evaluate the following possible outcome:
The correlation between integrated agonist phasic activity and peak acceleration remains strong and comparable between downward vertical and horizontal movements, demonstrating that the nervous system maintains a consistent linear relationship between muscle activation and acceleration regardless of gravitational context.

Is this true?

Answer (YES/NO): NO